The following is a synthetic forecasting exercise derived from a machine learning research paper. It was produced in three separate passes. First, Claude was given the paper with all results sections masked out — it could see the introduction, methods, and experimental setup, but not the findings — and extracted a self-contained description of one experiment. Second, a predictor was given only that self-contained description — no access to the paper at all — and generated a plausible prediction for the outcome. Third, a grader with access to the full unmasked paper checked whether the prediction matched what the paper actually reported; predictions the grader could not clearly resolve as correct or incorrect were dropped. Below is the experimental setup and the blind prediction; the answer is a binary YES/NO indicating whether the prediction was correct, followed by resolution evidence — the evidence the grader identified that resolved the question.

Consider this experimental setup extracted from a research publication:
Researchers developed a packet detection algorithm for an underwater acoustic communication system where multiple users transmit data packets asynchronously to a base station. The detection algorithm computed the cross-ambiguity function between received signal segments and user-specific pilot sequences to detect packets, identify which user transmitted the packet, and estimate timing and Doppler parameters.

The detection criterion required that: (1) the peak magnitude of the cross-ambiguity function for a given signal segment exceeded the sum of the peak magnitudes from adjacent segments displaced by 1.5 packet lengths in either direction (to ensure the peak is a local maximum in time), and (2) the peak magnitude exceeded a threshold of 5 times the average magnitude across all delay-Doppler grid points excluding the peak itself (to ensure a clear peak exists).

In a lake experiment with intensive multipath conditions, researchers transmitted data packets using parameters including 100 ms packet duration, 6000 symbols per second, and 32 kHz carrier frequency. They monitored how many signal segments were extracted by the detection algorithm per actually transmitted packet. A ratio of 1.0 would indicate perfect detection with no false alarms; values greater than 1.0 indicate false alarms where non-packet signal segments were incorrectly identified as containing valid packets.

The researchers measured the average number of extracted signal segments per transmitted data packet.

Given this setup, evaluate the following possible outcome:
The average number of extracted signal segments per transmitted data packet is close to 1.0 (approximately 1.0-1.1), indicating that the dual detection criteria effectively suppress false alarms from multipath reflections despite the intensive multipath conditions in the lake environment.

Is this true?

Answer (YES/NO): NO